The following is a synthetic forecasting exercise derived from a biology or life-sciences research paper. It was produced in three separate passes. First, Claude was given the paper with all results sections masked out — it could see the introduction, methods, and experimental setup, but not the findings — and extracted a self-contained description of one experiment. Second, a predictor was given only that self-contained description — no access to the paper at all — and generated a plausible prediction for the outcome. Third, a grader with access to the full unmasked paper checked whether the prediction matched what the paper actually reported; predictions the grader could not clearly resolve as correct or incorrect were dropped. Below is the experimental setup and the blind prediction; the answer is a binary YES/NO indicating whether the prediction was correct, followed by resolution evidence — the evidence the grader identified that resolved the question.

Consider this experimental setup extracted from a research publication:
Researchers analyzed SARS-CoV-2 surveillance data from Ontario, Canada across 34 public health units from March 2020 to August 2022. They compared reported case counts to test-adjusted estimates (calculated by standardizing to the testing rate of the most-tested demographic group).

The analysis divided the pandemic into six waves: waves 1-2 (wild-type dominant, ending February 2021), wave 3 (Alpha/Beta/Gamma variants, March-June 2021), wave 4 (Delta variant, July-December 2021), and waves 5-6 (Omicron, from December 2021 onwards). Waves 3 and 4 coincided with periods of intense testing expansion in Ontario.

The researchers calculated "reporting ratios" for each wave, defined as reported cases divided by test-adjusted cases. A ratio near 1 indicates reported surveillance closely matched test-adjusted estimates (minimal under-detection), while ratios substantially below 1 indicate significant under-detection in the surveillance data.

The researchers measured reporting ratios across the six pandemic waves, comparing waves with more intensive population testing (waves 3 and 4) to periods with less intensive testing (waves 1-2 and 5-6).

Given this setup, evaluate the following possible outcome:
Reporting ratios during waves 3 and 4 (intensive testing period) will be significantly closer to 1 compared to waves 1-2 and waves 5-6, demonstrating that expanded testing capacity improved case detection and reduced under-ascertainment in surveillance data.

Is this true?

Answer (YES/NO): YES